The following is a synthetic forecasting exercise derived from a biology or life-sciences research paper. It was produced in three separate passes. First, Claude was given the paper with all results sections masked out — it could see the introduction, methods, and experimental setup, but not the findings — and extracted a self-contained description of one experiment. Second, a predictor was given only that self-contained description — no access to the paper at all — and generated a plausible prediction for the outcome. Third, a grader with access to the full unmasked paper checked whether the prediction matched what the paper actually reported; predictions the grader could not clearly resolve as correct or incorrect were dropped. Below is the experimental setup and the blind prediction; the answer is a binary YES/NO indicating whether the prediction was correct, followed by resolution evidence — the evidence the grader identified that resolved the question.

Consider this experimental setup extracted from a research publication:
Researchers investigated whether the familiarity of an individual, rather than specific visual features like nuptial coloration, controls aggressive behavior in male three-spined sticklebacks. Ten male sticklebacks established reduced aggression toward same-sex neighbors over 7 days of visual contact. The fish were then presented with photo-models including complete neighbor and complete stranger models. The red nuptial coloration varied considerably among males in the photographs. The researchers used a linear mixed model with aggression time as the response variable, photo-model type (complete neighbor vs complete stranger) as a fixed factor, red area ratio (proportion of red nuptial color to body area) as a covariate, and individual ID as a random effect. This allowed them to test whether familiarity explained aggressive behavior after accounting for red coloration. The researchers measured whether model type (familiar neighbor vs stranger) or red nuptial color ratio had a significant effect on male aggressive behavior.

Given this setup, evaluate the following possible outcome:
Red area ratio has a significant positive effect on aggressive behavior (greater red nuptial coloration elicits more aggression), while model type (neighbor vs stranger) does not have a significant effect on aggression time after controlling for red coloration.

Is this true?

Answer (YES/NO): NO